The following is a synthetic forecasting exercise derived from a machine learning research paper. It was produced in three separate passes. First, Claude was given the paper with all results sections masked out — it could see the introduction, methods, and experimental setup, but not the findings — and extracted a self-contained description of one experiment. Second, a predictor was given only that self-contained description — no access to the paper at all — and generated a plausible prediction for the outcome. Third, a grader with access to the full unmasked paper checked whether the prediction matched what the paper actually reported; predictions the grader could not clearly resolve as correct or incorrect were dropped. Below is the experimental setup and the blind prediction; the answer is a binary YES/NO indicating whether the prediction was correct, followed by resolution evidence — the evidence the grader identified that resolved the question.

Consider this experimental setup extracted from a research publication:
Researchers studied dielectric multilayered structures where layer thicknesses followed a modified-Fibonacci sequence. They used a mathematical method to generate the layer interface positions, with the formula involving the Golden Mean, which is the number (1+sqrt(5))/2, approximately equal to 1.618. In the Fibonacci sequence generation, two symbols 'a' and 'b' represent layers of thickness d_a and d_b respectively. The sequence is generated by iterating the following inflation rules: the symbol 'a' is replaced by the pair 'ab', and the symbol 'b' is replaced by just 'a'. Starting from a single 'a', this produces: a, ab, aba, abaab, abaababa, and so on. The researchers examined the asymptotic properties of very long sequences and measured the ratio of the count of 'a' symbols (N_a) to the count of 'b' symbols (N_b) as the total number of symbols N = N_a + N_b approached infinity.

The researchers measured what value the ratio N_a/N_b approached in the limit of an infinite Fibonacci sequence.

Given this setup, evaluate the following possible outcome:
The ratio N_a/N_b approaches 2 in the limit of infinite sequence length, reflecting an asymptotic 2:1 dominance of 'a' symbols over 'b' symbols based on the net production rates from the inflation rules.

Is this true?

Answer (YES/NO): NO